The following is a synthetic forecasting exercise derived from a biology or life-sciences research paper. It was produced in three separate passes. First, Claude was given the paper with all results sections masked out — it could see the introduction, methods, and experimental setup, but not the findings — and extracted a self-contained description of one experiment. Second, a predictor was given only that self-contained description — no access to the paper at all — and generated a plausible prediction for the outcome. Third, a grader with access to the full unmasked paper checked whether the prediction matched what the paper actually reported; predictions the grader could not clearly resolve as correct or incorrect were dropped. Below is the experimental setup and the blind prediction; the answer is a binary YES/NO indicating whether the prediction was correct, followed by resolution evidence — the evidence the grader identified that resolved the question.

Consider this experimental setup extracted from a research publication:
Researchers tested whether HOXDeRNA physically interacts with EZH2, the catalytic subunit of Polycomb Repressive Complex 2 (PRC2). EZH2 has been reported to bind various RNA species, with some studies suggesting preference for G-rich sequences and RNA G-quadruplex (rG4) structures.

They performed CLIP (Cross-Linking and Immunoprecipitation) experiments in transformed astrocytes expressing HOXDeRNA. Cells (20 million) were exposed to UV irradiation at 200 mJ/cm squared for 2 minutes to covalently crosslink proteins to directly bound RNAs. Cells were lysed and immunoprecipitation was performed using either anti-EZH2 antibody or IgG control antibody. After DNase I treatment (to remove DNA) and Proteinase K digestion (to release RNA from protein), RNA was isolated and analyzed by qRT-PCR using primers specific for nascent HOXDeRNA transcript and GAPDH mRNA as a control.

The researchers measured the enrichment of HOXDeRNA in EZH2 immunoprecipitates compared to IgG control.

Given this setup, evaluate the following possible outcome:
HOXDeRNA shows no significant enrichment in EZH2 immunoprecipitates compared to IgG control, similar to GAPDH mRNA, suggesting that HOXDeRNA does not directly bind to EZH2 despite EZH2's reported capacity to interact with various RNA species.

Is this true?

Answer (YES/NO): NO